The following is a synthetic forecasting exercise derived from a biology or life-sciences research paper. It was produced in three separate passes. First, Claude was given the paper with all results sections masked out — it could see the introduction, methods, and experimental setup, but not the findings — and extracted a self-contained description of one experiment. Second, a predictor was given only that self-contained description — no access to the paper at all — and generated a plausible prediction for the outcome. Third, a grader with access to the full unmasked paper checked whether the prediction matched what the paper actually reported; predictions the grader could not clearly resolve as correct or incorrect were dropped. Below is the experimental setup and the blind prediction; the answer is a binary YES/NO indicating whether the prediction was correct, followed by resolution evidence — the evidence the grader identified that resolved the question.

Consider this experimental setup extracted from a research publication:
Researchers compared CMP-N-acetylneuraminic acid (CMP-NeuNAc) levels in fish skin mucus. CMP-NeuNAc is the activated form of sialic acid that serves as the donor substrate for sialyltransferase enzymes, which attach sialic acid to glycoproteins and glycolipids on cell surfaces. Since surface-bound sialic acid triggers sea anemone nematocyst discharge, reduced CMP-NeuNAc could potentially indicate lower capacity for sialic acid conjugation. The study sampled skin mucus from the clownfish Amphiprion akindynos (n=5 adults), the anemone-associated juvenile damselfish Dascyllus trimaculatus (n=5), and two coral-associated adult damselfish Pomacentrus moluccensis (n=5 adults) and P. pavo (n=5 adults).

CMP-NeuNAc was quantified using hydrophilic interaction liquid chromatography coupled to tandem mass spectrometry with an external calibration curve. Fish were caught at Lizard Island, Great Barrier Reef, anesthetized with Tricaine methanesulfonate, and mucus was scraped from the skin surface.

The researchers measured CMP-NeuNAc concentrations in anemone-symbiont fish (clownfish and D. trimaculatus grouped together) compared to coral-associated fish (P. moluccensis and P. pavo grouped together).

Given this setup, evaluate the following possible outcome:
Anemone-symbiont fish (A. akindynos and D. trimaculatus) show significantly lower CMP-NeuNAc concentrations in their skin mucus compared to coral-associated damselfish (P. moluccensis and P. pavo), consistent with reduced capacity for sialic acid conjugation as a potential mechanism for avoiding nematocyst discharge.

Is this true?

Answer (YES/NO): NO